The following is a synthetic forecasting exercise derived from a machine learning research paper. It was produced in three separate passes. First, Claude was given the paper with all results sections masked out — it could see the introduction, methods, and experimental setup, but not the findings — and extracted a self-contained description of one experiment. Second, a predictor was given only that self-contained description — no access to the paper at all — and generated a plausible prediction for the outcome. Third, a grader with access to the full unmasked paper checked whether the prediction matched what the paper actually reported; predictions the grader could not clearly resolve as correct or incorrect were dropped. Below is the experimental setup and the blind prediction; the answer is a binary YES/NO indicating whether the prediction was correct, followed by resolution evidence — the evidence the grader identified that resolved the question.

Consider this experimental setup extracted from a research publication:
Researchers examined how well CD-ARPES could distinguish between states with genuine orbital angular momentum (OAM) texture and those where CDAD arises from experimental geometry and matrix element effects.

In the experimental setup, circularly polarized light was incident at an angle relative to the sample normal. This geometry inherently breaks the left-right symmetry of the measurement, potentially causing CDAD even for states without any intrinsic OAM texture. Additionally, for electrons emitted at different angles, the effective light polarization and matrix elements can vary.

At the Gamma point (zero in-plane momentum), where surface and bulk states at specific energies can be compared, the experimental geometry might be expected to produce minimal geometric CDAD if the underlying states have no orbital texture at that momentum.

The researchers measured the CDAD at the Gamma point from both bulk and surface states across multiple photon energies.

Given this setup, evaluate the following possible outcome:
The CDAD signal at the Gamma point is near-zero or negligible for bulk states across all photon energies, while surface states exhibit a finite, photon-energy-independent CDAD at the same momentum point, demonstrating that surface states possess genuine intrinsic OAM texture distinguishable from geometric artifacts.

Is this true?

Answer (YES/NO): NO